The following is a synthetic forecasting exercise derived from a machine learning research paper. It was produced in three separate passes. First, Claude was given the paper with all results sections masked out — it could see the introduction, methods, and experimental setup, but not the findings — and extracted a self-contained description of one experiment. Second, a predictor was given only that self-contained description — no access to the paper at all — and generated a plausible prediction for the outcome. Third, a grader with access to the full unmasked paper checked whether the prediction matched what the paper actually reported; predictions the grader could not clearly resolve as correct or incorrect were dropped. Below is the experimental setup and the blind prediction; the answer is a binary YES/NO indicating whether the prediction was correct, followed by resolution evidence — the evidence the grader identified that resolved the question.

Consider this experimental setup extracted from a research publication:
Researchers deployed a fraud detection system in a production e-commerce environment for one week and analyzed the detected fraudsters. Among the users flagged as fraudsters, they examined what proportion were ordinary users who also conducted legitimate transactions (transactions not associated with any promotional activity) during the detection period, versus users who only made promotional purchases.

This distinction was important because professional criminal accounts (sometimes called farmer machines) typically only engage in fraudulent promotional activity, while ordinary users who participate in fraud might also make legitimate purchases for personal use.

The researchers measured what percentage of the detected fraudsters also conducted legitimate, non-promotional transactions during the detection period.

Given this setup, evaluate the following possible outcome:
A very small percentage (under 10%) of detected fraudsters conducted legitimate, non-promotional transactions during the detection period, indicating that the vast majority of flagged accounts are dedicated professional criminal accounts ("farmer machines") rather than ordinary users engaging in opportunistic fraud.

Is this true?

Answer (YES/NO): NO